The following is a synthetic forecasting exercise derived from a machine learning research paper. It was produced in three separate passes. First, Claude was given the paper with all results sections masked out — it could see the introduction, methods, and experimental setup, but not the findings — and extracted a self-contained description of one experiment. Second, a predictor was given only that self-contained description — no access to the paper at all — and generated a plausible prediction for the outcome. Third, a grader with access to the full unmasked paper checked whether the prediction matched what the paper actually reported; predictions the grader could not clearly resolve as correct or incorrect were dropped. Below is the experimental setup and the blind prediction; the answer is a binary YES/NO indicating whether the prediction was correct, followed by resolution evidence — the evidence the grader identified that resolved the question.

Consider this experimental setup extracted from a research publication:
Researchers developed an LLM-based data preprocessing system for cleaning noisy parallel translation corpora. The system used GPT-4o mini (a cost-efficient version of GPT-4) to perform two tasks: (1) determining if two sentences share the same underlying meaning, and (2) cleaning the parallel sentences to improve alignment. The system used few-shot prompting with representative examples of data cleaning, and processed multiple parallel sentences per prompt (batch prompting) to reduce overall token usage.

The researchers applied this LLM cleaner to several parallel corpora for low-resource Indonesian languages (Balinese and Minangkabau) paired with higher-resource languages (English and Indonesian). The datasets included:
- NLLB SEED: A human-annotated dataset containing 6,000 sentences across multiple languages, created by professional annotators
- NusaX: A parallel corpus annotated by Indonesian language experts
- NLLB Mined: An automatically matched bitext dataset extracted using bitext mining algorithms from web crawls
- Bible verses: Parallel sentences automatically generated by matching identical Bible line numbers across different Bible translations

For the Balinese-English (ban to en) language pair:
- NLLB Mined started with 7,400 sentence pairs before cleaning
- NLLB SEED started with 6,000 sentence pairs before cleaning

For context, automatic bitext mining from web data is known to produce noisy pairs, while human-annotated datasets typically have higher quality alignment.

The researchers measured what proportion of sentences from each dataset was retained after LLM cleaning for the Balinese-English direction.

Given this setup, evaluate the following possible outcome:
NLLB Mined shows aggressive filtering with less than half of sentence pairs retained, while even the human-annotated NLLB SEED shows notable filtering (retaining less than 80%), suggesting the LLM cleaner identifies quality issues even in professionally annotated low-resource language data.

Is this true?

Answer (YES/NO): NO